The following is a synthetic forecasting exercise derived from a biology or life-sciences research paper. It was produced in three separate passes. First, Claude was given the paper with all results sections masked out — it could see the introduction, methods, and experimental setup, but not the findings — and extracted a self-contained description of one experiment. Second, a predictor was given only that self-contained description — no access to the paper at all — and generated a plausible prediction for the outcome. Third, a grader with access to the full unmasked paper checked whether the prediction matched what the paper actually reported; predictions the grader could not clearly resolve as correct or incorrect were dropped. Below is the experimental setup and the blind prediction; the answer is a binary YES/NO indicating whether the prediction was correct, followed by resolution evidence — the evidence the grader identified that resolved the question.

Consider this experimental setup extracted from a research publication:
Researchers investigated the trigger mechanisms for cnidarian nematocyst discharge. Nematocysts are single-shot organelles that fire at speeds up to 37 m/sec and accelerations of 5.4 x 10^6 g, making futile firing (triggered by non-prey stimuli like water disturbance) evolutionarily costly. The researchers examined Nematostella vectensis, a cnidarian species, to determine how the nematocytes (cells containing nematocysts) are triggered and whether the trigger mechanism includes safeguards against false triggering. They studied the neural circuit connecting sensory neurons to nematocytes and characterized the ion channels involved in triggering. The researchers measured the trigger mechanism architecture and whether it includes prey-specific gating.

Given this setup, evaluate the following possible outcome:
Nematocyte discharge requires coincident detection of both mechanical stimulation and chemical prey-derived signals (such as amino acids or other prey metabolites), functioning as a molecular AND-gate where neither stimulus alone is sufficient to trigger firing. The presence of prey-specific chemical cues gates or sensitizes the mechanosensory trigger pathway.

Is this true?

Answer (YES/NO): YES